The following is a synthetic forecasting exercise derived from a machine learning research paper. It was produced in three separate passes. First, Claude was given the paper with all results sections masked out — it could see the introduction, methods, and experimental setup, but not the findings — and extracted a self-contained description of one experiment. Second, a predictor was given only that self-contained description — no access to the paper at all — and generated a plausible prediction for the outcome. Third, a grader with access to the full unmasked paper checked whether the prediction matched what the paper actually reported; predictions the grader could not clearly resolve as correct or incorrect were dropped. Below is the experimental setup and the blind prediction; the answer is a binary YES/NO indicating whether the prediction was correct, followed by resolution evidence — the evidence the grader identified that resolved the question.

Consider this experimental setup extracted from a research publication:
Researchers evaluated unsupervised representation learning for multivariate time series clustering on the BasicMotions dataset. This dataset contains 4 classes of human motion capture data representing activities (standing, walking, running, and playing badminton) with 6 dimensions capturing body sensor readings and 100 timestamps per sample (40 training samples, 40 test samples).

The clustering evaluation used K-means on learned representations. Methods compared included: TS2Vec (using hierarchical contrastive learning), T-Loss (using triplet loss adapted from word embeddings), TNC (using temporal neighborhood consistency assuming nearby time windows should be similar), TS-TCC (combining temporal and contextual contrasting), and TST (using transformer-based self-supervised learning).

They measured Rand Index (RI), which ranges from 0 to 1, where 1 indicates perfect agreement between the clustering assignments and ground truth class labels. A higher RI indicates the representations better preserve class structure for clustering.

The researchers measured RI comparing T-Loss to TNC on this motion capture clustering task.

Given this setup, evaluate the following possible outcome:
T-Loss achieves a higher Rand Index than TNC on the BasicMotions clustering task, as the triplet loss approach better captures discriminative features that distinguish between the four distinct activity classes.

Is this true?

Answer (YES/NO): YES